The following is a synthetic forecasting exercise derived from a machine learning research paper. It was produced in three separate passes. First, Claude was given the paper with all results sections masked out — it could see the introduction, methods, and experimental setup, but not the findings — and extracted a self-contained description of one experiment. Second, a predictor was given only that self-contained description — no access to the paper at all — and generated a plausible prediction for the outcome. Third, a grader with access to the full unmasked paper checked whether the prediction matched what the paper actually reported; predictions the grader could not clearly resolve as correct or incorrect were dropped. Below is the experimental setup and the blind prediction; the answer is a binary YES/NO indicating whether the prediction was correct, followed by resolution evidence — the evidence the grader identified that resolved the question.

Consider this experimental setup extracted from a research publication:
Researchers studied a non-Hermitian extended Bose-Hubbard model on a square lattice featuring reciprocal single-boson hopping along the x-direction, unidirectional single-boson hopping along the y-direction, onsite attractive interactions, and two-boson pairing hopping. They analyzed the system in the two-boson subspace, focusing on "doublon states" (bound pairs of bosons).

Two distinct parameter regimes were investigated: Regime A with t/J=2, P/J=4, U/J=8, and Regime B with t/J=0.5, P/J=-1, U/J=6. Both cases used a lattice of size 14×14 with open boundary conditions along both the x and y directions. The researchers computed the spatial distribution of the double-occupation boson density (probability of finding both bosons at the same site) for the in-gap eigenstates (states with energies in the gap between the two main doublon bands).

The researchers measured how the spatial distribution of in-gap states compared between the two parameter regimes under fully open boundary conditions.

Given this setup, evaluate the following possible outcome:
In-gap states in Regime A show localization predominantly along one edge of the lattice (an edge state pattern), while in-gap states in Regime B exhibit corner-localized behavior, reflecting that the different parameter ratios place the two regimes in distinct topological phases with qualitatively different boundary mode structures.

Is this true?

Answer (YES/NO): NO